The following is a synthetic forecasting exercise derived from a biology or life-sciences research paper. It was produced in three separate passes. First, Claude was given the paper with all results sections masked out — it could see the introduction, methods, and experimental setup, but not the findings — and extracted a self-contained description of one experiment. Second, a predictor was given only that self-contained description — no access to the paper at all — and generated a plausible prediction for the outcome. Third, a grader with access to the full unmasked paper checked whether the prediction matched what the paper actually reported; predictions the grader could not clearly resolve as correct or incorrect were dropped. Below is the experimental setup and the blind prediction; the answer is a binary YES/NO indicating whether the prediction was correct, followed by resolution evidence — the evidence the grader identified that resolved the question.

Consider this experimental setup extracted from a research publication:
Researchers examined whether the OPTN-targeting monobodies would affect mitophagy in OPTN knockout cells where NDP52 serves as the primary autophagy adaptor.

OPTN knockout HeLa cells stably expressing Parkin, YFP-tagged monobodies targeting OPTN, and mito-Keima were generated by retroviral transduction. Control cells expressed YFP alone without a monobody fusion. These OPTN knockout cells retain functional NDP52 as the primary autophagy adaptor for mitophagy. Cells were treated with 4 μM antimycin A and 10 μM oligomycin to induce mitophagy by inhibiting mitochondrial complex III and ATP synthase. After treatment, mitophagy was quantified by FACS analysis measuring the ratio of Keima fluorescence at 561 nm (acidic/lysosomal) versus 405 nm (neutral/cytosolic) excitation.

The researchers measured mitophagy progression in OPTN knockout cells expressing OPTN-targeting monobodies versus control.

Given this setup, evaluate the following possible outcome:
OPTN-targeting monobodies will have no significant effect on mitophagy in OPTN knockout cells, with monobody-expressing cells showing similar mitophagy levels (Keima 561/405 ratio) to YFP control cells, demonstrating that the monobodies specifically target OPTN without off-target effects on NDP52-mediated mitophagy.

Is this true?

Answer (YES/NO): YES